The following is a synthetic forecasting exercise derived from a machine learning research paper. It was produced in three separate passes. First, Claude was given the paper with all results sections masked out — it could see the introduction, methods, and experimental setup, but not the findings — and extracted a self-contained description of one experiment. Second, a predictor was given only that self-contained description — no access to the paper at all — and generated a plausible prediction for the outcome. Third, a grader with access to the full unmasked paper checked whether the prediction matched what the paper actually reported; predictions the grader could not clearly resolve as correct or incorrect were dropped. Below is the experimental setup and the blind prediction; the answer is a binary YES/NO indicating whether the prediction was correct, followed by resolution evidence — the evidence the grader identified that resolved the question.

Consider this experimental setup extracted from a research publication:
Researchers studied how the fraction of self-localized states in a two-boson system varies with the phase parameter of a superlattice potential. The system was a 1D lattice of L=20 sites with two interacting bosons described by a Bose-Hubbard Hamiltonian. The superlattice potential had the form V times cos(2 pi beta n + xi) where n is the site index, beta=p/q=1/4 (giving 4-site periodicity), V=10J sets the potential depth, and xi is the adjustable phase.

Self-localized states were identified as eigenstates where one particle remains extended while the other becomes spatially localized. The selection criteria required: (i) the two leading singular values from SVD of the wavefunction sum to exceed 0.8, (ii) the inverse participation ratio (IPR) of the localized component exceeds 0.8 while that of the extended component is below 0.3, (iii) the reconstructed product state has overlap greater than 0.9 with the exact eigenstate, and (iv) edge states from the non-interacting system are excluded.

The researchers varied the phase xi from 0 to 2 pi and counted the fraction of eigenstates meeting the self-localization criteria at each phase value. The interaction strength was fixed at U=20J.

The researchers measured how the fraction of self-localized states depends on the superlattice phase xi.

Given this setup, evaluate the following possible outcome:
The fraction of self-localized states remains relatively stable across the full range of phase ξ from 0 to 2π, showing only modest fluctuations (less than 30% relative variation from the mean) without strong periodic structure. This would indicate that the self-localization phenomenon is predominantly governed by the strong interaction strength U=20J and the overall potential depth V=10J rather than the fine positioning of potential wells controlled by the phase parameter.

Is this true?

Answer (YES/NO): NO